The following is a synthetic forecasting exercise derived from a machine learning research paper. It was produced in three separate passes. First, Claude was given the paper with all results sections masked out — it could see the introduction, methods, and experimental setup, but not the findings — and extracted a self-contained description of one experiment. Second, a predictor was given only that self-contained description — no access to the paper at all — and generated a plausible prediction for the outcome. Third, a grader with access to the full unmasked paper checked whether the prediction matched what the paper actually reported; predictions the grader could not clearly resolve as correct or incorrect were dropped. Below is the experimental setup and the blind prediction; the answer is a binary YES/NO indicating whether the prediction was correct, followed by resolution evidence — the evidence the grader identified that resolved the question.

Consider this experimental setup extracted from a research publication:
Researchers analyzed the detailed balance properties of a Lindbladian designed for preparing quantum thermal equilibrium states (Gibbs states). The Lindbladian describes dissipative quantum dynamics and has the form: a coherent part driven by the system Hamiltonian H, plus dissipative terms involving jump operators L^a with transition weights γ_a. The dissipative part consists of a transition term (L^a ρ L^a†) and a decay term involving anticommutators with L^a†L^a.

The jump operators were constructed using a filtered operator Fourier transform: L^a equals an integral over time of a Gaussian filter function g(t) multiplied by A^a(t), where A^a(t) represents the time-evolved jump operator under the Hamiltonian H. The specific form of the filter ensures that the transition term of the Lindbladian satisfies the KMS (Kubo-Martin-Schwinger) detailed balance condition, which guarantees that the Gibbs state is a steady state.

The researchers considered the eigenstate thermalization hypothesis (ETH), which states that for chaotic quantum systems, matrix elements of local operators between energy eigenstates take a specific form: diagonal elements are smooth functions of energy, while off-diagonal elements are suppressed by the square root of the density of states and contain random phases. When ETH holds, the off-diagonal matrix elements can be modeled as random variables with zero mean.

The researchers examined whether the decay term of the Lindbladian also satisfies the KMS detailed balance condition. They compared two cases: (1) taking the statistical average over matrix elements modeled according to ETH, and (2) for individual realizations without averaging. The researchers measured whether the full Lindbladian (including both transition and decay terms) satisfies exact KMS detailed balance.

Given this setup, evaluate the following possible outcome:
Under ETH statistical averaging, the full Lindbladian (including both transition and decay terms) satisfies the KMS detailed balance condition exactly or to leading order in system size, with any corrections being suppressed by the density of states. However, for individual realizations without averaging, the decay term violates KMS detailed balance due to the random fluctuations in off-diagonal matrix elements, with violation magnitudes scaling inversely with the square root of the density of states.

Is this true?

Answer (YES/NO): NO